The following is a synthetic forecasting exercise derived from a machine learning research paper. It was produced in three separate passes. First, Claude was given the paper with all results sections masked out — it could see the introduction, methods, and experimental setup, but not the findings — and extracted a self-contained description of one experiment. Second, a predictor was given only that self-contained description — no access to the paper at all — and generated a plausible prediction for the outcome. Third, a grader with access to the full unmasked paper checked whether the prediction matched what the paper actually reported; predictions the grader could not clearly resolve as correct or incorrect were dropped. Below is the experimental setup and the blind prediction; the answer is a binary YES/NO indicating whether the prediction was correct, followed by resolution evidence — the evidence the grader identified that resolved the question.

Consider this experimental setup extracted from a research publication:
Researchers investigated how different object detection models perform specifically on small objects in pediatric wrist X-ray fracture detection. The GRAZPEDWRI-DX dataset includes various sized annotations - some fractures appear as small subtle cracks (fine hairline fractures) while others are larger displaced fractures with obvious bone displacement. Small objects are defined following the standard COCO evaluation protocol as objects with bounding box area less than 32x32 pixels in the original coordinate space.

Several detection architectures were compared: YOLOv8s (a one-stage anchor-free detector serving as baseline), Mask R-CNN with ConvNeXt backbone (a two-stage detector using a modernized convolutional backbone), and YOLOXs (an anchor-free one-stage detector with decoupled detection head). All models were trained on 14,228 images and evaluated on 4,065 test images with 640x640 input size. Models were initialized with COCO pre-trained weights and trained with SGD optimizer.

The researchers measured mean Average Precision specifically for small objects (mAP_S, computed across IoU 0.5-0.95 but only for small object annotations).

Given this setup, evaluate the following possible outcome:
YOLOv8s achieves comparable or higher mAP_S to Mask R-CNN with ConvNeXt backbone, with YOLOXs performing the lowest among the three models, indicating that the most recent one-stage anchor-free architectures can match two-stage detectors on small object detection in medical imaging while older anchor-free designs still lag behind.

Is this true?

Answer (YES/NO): NO